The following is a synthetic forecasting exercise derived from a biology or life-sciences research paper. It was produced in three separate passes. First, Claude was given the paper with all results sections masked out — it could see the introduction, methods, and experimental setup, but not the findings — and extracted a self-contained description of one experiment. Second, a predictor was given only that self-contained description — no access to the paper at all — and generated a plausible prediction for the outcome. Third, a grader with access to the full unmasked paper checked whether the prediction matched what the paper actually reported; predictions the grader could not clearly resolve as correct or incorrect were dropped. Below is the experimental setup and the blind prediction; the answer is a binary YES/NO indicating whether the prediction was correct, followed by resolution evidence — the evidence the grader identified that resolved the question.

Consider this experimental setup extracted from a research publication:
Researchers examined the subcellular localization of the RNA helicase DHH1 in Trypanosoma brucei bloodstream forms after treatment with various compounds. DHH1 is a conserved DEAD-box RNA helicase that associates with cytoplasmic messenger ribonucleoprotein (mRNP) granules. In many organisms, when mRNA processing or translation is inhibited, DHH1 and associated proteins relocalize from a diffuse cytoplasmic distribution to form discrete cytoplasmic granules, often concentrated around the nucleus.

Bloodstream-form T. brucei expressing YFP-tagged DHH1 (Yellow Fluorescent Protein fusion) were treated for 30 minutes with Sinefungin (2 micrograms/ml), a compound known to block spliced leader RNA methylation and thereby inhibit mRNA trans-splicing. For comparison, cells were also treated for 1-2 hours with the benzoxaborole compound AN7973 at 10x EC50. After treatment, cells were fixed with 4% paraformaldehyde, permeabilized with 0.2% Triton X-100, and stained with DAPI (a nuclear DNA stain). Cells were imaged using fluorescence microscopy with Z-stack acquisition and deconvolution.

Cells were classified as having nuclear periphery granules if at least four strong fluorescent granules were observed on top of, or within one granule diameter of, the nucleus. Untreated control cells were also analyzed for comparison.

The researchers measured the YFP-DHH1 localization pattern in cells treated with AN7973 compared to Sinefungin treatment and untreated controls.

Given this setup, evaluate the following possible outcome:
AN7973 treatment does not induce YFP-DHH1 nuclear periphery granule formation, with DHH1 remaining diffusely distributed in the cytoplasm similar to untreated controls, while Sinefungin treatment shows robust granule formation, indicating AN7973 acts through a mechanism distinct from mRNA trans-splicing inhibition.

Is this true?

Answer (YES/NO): NO